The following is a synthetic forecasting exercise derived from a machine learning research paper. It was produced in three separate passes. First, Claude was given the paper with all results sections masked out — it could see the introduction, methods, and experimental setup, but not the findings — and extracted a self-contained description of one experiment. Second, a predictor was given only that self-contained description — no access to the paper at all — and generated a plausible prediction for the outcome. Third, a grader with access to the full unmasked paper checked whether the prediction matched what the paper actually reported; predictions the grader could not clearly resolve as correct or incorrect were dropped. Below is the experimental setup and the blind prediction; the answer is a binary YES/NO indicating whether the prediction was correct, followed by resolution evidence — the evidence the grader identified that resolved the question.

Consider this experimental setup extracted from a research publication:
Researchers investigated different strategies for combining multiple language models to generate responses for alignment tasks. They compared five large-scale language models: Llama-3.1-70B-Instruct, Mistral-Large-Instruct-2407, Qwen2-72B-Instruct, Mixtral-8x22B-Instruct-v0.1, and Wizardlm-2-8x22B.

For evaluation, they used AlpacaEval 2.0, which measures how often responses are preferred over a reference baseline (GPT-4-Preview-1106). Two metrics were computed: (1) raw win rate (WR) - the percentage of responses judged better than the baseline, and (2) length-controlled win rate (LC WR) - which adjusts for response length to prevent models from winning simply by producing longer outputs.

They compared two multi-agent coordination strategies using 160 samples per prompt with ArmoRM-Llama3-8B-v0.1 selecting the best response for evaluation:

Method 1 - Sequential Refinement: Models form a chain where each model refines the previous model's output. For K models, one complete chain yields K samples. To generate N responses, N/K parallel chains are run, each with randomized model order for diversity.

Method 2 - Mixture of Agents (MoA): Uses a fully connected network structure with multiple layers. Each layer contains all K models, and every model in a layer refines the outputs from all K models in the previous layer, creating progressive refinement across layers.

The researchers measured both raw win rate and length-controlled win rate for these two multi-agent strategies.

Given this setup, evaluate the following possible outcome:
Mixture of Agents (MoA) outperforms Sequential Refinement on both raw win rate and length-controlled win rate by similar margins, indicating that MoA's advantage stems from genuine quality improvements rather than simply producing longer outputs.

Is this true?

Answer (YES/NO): NO